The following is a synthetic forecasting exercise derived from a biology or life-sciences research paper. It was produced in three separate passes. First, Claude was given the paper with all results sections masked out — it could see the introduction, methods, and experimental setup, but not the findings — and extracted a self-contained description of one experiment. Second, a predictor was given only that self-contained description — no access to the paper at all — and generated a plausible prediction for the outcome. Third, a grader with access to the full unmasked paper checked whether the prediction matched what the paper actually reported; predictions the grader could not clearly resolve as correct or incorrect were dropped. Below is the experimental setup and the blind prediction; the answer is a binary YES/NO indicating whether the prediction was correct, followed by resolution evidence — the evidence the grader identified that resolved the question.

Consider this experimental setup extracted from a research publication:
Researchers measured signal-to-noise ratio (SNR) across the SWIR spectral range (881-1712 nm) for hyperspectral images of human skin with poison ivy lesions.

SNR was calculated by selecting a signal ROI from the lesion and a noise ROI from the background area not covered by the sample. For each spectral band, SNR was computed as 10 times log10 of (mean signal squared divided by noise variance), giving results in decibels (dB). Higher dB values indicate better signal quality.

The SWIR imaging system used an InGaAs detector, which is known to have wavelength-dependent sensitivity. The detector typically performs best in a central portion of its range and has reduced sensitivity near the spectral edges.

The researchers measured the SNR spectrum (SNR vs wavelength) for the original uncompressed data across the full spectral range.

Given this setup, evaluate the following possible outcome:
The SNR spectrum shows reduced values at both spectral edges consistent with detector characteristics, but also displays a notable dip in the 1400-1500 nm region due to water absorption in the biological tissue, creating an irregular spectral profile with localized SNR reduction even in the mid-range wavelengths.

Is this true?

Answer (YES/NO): NO